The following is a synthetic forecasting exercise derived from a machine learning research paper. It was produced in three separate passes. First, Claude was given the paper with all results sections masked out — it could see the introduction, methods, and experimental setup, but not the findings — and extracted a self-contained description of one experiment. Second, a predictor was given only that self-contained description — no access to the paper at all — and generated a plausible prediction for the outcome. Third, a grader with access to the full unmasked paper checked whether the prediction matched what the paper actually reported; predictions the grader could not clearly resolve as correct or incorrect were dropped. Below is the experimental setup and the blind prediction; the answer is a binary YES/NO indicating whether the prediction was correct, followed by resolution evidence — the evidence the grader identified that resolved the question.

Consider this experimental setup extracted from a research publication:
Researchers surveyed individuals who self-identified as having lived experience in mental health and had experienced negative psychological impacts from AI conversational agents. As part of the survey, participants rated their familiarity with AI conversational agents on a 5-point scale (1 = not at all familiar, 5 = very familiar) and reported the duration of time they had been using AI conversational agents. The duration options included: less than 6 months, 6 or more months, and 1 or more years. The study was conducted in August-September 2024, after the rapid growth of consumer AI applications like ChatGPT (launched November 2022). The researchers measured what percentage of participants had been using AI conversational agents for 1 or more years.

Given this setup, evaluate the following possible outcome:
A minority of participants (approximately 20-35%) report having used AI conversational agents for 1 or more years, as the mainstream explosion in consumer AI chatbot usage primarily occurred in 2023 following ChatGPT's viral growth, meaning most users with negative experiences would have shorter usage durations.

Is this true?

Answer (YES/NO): NO